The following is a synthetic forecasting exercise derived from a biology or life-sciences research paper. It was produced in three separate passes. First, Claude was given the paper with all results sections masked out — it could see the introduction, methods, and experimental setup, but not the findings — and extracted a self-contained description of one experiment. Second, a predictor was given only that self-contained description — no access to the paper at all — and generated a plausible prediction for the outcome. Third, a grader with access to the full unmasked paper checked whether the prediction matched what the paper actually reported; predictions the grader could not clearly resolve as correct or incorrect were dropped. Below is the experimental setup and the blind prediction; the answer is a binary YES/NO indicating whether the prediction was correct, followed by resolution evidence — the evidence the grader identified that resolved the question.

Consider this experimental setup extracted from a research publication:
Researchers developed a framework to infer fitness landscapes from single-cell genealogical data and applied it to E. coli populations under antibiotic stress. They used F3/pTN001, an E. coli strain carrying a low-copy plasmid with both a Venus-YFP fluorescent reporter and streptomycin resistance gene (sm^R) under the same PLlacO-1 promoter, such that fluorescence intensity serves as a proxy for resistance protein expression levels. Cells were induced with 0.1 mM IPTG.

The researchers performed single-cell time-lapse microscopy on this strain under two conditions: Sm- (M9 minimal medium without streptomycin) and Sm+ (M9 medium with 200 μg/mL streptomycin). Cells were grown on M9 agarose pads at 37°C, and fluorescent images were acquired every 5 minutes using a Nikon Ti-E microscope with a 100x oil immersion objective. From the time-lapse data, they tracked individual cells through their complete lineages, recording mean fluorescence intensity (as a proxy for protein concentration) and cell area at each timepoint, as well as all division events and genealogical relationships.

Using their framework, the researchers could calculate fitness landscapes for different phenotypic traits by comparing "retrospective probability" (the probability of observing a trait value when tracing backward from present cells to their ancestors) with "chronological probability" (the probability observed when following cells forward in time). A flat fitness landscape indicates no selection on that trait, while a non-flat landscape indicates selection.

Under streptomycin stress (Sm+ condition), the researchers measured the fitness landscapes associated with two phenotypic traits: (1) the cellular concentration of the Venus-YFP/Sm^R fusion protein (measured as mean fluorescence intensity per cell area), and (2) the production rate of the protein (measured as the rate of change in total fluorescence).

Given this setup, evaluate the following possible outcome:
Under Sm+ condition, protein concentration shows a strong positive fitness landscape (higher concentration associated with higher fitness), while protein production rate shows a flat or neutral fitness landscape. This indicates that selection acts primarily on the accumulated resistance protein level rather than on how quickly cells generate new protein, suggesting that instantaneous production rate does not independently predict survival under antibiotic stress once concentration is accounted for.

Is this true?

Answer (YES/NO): NO